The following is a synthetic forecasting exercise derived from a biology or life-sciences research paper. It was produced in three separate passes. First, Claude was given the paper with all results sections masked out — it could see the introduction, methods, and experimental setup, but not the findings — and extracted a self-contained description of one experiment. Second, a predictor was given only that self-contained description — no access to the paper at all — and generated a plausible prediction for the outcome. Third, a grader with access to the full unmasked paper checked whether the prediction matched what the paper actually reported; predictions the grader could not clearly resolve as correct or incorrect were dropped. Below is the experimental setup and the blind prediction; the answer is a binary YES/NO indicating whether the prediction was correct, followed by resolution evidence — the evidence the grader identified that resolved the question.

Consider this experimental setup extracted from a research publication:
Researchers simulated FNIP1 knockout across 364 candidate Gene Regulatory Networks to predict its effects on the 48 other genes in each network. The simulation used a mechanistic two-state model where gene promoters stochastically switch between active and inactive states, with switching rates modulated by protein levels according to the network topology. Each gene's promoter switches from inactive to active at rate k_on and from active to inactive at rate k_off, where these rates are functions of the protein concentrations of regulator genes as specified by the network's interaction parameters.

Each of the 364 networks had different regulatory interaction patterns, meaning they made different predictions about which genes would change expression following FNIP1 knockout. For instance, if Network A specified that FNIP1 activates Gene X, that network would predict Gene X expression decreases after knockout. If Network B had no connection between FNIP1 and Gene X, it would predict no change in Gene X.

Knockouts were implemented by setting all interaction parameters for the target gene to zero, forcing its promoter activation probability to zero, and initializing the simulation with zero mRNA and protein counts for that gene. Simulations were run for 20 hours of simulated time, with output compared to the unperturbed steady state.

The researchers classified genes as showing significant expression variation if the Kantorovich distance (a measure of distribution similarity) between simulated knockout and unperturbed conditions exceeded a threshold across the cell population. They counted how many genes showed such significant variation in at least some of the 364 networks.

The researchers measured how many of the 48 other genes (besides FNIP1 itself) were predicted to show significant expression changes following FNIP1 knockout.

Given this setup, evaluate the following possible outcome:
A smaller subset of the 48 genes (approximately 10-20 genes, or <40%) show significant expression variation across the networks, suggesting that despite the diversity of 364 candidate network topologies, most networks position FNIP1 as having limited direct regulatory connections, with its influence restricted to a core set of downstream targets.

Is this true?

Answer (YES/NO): NO